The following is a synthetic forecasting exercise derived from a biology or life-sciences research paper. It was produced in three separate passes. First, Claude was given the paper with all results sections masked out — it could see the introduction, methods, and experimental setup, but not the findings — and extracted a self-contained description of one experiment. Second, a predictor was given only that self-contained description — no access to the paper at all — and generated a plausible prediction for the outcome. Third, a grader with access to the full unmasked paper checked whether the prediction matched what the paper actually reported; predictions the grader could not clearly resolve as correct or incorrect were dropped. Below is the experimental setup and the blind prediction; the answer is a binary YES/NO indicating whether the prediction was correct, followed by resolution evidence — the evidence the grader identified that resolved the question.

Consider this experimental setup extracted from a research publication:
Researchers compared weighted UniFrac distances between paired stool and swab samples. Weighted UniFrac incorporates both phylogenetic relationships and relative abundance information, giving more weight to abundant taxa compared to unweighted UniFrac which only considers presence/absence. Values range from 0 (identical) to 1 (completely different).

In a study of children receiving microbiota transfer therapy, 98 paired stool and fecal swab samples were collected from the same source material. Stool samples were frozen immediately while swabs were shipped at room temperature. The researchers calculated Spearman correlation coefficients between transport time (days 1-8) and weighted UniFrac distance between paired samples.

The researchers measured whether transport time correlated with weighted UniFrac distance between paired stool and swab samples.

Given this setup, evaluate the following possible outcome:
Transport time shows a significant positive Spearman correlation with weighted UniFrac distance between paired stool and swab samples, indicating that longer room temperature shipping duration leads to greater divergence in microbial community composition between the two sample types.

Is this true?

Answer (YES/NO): YES